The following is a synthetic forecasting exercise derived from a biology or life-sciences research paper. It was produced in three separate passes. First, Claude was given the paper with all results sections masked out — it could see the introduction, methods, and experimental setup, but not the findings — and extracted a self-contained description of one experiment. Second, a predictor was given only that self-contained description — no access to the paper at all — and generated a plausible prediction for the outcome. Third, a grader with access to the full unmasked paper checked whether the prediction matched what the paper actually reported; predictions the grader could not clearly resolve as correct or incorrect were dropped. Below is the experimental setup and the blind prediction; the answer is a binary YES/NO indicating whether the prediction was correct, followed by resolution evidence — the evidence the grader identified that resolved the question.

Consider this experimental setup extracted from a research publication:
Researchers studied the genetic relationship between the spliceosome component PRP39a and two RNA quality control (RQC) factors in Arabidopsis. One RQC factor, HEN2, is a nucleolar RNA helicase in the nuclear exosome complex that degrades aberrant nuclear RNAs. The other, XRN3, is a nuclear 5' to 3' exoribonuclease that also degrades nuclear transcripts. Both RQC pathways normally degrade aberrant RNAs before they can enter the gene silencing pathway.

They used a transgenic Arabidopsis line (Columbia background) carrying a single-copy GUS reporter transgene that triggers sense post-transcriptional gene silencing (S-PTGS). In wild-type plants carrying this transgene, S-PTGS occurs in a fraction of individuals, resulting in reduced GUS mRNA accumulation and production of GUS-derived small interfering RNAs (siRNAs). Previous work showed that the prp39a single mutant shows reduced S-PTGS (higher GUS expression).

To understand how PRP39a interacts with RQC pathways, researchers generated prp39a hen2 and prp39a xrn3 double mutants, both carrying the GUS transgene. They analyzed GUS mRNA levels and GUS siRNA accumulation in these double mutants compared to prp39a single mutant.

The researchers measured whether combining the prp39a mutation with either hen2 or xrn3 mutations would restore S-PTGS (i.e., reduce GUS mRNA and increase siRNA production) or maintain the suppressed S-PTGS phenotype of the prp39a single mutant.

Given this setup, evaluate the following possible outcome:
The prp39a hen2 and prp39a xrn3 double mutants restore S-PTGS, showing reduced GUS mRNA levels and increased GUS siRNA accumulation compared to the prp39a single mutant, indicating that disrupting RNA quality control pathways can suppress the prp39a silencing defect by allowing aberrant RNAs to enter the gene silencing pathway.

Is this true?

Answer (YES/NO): NO